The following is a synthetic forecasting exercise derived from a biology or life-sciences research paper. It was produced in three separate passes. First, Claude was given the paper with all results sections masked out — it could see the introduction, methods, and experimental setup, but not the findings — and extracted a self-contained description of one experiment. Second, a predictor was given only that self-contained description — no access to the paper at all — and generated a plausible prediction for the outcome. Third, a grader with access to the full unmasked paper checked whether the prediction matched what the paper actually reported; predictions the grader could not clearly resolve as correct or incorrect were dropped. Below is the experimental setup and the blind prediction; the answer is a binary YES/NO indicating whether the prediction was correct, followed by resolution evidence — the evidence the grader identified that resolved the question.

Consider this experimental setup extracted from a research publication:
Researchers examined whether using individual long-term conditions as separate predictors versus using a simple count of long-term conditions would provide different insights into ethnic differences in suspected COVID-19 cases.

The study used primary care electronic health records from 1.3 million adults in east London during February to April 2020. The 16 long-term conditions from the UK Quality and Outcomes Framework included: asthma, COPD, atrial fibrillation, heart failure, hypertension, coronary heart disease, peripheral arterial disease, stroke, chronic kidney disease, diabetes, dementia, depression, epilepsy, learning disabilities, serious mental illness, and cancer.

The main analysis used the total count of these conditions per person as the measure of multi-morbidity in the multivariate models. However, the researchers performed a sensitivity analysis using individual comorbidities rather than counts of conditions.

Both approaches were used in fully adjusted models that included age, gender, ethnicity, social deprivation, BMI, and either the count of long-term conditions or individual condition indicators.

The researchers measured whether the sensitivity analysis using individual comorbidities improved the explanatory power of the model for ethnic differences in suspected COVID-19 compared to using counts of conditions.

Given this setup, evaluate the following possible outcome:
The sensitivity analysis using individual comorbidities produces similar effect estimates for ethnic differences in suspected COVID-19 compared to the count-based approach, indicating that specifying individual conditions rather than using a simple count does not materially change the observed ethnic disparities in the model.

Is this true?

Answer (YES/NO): YES